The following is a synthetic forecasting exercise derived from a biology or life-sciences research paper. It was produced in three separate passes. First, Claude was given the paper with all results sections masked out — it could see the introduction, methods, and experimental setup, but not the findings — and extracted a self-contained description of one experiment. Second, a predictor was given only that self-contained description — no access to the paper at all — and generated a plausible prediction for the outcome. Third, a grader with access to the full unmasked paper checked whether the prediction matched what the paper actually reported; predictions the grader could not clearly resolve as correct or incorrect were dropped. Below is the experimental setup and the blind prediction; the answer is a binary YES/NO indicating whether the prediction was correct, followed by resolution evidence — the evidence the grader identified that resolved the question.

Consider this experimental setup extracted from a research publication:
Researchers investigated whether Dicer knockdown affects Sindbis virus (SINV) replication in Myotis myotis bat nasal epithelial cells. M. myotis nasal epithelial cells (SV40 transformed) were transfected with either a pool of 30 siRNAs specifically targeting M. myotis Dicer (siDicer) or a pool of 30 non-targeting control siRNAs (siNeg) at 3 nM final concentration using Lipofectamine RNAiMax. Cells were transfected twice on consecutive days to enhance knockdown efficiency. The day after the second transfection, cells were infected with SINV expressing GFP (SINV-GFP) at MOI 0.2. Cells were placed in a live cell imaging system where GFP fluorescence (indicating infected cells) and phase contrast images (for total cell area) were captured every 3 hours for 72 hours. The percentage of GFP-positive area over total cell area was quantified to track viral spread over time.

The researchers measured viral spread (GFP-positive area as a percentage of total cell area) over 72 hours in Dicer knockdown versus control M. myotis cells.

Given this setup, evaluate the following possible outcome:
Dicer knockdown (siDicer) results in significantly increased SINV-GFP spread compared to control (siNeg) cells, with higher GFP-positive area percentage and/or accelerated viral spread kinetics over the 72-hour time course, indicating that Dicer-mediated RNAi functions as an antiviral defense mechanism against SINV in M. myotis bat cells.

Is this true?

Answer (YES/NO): NO